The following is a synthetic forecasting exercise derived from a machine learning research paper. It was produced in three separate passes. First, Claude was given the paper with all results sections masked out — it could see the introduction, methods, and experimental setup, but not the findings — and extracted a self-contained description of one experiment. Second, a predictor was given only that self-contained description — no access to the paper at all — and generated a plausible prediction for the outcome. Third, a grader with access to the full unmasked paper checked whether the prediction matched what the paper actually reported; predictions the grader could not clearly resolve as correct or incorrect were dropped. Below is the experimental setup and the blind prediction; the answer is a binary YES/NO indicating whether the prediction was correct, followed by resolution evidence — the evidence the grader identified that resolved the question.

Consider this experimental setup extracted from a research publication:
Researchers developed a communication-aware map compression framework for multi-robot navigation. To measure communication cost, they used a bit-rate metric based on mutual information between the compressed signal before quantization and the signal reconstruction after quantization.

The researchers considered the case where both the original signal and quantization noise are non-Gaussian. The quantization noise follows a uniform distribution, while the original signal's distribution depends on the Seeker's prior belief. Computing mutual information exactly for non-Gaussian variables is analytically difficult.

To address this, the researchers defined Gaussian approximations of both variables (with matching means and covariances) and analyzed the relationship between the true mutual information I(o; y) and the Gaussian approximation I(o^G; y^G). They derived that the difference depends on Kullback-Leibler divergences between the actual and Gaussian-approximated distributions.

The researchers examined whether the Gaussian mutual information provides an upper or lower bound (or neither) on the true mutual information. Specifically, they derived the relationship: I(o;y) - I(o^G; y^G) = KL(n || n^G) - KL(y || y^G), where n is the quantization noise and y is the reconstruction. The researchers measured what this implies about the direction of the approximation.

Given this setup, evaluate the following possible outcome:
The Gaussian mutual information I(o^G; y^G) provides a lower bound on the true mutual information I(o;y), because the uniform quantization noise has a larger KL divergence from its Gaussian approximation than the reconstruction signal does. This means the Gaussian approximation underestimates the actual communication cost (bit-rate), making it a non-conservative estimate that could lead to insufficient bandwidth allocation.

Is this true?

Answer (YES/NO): NO